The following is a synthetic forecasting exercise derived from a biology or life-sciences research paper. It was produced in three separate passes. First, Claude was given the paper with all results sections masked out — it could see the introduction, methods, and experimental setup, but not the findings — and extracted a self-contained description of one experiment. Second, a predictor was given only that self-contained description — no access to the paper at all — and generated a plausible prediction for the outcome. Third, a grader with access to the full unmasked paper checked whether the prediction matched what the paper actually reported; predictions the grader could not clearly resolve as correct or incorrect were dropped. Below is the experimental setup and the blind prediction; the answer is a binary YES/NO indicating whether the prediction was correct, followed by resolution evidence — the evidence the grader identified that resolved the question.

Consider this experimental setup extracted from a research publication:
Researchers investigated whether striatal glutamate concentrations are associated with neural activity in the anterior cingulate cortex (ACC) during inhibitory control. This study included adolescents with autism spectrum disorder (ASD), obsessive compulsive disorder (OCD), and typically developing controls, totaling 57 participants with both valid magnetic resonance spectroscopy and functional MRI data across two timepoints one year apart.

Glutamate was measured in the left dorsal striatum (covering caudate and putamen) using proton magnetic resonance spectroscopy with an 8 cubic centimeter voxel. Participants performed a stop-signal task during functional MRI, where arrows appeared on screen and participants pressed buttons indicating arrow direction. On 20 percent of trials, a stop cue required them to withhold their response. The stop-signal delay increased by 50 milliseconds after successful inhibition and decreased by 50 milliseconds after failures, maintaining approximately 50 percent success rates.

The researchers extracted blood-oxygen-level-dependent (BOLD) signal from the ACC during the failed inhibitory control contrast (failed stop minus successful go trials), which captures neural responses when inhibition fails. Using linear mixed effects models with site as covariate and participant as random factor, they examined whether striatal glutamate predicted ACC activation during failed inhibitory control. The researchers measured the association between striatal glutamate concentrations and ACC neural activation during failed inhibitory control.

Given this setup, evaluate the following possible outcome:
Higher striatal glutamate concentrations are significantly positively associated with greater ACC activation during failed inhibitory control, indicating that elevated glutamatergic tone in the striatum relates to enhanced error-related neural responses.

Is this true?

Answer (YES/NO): NO